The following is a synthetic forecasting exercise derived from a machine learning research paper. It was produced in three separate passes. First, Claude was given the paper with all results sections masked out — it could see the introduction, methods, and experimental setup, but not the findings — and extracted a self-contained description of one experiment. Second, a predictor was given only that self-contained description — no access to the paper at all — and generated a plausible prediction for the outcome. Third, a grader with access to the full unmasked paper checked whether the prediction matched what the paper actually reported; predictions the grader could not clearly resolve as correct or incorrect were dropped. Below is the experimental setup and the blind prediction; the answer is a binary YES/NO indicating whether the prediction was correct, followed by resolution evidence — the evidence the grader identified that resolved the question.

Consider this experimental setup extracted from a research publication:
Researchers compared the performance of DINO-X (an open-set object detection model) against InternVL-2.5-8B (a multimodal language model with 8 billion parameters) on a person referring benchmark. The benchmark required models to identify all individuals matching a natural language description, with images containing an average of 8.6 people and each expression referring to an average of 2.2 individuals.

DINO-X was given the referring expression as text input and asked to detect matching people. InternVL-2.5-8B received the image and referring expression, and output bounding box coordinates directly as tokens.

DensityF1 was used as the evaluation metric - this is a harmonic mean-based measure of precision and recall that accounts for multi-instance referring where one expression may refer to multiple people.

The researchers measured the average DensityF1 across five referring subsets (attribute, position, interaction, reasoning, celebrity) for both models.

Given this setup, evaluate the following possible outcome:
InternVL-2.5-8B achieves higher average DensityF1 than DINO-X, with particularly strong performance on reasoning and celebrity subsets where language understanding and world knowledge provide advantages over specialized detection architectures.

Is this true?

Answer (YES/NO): NO